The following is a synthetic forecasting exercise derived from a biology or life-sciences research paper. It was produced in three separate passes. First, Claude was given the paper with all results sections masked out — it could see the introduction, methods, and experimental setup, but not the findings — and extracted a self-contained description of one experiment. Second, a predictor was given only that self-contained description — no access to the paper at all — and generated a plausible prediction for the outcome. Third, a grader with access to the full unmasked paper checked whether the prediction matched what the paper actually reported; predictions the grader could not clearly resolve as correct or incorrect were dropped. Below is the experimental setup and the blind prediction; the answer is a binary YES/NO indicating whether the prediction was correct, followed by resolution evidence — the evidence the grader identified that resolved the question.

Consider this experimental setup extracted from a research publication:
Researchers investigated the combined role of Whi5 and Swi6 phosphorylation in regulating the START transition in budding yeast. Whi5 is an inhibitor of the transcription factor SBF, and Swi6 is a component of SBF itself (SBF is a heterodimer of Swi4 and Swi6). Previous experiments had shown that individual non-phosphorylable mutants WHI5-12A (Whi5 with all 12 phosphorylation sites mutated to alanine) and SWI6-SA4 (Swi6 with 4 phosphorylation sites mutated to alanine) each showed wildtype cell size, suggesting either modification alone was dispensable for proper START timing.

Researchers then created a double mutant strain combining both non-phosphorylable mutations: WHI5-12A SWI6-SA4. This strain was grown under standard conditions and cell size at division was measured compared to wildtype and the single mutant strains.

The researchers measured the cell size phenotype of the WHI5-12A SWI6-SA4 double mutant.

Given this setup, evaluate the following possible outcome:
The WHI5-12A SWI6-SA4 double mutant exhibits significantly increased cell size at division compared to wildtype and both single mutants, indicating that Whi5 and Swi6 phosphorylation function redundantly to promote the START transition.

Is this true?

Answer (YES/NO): YES